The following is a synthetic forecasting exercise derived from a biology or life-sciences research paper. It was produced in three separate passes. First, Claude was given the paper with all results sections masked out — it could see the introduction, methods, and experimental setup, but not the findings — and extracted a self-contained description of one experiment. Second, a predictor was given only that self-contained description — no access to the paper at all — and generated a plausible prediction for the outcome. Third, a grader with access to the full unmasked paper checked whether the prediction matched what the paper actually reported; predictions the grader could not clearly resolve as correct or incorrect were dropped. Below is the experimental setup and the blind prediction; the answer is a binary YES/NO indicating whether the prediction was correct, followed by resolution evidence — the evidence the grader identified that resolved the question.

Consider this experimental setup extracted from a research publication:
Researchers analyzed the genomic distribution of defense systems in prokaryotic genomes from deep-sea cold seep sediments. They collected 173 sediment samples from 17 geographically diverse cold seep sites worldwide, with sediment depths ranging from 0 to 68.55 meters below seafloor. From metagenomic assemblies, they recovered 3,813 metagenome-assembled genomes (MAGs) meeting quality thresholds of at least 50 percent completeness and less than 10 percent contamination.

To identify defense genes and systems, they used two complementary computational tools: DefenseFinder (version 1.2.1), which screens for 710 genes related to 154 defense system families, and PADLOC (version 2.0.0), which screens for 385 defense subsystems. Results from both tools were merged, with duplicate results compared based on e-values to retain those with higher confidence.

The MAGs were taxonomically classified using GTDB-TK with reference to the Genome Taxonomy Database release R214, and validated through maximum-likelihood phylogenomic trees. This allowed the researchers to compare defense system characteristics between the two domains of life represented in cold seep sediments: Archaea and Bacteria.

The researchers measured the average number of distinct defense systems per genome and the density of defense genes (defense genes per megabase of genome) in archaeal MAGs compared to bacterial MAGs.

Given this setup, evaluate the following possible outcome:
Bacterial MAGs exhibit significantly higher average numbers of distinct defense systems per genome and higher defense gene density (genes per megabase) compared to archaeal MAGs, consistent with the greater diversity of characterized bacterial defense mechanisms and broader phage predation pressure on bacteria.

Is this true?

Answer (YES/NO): NO